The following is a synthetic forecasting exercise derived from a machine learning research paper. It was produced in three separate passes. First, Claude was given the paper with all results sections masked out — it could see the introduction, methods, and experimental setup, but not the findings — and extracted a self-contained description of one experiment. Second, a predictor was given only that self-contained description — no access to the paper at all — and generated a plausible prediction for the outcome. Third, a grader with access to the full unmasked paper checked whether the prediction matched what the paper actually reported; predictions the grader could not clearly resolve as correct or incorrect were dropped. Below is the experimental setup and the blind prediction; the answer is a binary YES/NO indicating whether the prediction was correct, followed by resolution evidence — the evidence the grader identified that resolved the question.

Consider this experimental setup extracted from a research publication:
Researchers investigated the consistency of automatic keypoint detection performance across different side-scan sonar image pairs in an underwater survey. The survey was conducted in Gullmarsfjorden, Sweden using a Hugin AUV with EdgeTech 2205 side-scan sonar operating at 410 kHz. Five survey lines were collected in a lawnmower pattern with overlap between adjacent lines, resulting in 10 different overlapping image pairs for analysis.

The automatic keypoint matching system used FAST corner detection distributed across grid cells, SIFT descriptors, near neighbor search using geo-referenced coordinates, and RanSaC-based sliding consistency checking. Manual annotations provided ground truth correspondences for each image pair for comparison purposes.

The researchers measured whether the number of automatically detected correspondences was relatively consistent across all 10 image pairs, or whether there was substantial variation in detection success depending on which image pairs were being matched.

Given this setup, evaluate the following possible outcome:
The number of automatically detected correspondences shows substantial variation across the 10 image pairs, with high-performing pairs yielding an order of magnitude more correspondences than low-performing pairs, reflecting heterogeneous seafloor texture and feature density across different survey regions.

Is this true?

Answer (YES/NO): NO